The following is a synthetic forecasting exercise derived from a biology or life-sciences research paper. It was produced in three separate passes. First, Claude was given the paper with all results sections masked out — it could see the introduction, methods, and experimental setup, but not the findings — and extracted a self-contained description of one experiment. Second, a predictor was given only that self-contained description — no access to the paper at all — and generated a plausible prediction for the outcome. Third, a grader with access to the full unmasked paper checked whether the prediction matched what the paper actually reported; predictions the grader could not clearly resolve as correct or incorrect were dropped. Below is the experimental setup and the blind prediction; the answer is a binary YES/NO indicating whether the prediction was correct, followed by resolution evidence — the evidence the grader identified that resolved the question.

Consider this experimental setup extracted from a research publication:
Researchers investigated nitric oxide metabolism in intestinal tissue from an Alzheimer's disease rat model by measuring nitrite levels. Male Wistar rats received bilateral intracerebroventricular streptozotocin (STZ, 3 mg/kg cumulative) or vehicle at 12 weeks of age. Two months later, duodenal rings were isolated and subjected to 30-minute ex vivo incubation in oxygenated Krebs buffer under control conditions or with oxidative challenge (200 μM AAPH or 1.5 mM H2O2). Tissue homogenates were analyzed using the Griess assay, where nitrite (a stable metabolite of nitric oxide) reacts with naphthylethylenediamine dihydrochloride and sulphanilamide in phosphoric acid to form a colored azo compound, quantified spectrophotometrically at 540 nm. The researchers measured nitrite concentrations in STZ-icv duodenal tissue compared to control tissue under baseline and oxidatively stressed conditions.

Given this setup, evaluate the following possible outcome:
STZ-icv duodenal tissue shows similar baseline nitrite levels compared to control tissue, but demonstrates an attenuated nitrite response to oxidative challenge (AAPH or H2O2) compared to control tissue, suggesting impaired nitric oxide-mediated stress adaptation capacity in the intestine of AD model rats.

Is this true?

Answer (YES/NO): NO